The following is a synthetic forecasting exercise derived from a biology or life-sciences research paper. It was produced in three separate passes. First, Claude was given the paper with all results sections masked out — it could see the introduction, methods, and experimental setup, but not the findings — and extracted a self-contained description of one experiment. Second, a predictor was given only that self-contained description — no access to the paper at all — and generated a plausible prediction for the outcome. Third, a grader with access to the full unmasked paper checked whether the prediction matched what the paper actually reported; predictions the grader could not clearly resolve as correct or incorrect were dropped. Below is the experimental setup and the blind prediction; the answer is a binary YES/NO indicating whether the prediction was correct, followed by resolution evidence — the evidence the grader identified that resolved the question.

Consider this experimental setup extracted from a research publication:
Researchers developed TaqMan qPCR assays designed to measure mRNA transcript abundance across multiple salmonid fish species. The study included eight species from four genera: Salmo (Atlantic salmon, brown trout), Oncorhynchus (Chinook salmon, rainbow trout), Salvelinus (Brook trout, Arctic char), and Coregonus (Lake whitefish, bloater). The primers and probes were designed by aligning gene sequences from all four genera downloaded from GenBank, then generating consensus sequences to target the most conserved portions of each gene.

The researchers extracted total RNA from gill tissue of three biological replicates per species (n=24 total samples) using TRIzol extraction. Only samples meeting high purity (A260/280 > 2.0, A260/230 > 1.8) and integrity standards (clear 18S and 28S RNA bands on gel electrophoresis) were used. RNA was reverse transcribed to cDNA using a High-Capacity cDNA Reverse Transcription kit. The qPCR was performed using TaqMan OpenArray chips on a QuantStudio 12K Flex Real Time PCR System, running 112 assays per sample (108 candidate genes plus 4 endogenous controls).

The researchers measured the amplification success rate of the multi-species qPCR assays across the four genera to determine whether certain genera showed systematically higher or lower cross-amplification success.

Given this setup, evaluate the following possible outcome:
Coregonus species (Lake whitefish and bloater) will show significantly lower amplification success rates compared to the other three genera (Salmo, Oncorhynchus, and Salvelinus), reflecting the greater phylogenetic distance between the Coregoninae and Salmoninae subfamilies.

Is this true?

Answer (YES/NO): YES